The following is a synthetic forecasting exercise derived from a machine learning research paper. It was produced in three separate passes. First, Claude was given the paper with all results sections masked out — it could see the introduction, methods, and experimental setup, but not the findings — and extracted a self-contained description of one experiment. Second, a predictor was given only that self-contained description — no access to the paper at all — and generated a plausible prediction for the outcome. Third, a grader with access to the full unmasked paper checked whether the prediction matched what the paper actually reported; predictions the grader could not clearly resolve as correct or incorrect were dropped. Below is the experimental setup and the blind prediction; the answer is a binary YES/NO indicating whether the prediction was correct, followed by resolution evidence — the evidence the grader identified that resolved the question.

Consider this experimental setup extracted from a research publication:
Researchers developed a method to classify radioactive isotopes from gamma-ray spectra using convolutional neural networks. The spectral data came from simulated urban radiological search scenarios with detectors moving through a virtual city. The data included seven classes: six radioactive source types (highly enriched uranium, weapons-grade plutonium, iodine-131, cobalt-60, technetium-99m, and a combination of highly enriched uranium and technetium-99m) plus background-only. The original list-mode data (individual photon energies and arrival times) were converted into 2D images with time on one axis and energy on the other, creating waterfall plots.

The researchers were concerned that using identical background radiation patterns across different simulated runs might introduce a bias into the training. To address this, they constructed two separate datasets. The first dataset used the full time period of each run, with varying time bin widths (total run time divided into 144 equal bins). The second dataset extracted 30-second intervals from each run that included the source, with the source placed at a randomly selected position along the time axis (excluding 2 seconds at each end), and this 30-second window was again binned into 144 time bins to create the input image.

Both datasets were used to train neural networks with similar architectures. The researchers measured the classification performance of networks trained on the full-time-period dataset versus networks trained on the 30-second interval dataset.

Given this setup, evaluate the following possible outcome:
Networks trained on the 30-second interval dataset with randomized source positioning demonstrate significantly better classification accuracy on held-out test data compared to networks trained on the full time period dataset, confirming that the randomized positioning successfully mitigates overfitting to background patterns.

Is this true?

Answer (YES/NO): NO